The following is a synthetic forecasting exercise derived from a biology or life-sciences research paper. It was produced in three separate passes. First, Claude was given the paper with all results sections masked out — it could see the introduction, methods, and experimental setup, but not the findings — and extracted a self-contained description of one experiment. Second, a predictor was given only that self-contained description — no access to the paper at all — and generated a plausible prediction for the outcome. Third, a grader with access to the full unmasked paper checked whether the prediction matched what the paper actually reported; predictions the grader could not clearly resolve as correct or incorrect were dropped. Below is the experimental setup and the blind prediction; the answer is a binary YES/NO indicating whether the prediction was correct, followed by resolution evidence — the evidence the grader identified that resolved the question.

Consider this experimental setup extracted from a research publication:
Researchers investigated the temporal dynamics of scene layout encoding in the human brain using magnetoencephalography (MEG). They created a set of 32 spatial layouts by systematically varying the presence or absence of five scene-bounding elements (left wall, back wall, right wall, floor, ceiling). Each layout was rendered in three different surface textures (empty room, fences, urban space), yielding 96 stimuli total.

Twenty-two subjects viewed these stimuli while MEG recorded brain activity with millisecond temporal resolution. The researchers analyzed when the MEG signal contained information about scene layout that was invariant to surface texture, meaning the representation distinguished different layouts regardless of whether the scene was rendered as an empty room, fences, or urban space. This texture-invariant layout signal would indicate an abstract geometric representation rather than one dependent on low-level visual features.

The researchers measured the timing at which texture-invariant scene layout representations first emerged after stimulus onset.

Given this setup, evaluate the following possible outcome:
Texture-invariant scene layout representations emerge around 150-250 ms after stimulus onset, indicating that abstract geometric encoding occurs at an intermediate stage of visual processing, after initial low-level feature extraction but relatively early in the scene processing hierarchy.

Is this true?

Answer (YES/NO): NO